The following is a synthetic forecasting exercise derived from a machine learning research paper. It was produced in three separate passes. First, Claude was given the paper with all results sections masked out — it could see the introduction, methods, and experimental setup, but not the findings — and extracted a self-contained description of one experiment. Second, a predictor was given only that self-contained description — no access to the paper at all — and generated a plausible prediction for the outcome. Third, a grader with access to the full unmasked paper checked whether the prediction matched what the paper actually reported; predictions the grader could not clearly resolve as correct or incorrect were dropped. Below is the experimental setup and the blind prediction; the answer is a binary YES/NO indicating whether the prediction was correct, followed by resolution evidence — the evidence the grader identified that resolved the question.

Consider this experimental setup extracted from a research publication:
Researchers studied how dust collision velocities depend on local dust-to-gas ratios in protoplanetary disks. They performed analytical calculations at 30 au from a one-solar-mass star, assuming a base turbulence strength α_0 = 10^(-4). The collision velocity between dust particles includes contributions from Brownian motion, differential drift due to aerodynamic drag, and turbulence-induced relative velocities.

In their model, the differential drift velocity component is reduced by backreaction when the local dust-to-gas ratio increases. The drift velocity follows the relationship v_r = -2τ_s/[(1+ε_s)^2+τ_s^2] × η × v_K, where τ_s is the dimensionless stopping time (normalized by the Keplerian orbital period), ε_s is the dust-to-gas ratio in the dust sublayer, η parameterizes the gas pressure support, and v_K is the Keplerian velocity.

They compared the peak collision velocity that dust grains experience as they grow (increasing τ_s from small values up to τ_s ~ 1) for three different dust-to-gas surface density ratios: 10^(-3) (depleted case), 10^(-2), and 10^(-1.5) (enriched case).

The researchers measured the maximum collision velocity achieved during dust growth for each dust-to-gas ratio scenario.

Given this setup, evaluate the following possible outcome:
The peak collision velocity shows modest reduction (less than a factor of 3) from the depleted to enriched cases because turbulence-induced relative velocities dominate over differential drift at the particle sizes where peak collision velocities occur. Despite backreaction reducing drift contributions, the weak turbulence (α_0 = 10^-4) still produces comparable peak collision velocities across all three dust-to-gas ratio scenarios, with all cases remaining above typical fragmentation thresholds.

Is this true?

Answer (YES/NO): NO